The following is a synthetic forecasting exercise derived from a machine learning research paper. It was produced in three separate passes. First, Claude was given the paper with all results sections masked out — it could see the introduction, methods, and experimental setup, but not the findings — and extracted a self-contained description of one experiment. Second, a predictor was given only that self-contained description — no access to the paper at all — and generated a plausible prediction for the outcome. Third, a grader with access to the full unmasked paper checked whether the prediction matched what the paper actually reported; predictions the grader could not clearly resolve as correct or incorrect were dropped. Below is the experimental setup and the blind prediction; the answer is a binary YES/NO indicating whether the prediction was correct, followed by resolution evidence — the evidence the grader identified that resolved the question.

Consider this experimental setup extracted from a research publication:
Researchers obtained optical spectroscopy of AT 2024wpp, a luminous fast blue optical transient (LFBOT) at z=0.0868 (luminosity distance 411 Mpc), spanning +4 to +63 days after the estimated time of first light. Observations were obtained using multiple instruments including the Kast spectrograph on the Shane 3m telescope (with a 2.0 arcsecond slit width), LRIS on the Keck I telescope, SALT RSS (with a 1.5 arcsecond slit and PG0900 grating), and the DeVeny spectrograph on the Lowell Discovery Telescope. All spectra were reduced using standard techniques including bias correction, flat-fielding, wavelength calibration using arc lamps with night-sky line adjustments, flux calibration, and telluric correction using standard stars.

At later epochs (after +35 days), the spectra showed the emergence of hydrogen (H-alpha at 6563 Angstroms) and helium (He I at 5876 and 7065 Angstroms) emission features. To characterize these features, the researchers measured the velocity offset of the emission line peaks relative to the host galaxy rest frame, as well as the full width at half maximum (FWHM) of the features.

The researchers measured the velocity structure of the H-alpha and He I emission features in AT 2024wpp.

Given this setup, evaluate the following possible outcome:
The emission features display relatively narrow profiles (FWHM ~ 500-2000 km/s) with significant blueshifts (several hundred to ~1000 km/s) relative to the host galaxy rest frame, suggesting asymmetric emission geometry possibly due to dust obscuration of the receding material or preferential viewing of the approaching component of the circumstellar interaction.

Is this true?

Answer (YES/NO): NO